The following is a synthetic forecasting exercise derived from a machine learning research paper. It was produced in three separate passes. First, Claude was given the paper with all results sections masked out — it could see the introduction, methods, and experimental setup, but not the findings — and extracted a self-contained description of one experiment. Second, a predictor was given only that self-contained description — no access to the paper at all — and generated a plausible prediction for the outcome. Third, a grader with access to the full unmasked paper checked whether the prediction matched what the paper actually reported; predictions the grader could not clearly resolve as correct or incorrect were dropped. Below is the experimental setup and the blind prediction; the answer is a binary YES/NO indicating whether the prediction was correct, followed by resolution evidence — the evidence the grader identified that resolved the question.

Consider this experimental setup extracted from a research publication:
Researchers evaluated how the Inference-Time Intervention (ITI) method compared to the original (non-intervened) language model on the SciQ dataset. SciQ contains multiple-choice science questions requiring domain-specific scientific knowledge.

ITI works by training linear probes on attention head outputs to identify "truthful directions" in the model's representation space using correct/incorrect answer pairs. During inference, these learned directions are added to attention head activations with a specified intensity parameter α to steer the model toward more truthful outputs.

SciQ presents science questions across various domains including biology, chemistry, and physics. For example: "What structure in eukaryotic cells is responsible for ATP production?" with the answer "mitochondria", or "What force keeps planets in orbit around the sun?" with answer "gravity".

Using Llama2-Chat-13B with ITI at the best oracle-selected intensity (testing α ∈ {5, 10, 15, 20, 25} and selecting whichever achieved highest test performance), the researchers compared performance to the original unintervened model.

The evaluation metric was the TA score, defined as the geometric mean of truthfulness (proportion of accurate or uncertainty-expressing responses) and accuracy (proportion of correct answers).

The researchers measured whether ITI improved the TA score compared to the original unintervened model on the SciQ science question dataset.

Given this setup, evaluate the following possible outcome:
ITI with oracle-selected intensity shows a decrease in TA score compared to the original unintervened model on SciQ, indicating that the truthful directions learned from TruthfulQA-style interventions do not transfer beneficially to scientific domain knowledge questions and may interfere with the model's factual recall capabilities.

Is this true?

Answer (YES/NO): NO